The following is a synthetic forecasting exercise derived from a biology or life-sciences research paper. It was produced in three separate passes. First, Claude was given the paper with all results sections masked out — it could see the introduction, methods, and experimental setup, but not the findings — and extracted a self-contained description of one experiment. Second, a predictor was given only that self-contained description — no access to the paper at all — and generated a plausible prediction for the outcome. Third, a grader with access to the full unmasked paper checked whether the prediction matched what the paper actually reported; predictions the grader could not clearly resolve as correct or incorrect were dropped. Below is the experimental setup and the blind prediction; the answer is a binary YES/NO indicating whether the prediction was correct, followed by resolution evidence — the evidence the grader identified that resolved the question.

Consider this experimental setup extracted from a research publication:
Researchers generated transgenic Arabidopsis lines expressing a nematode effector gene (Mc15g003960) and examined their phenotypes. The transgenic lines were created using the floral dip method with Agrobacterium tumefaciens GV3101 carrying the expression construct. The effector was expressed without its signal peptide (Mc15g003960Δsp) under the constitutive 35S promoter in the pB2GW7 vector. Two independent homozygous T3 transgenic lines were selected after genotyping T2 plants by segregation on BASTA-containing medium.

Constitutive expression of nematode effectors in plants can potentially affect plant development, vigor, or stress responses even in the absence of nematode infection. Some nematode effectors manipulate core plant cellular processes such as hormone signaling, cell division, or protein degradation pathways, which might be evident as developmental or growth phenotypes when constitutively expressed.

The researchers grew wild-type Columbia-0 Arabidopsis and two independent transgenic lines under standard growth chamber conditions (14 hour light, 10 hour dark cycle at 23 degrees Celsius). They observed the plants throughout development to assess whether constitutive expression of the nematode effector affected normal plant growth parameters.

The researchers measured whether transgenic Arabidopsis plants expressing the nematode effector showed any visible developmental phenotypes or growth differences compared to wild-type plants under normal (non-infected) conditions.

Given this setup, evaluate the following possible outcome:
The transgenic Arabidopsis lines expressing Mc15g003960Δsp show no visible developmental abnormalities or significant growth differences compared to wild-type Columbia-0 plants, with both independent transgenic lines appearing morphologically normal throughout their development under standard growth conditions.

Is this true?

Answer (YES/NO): YES